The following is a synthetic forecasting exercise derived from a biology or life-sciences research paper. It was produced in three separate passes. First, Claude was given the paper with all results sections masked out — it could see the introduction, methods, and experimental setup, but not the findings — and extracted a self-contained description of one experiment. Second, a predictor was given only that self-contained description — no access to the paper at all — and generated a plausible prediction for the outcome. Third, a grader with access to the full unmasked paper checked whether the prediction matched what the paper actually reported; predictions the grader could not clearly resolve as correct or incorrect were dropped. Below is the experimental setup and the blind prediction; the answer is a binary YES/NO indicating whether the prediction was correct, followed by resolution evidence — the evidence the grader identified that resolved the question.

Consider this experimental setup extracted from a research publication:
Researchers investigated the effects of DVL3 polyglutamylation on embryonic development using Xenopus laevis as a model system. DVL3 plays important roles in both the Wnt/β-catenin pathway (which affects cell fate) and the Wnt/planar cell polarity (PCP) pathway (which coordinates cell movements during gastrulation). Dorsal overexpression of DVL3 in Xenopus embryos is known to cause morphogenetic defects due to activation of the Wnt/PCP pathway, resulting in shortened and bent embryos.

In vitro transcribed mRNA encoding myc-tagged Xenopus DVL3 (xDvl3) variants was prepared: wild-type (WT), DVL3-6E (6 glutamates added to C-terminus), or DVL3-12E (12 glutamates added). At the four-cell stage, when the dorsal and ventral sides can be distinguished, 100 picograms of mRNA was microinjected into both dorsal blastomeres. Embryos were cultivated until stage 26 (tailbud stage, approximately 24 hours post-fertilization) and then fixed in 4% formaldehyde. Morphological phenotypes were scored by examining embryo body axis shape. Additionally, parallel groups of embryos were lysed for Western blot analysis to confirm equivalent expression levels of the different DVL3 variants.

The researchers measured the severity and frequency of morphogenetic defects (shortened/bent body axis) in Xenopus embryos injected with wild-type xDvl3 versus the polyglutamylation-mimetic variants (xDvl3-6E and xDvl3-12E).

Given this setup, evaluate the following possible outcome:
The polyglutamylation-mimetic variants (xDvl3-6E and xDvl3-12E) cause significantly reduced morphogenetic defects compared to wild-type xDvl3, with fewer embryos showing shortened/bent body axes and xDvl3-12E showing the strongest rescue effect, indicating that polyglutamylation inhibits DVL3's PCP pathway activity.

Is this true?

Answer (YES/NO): NO